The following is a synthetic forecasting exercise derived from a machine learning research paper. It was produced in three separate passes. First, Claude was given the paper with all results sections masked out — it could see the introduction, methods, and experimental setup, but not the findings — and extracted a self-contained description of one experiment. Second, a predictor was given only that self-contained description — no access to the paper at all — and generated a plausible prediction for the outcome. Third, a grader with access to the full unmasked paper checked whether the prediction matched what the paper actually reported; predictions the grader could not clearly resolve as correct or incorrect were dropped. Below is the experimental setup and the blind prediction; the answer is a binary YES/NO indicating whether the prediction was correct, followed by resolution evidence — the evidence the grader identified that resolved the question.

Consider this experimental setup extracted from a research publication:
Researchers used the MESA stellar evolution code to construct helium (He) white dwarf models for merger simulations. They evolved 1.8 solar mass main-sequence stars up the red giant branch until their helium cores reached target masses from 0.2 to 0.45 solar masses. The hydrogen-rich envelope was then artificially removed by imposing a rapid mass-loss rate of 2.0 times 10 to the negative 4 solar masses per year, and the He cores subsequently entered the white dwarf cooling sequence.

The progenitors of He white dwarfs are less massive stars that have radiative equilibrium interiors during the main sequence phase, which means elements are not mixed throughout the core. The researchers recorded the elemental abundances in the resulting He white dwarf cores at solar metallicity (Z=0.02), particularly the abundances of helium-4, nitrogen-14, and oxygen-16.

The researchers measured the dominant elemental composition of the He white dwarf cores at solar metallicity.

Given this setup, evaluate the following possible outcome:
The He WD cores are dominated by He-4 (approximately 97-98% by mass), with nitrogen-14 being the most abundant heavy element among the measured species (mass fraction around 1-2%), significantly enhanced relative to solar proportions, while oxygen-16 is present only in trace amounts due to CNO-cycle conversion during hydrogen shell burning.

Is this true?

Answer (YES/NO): NO